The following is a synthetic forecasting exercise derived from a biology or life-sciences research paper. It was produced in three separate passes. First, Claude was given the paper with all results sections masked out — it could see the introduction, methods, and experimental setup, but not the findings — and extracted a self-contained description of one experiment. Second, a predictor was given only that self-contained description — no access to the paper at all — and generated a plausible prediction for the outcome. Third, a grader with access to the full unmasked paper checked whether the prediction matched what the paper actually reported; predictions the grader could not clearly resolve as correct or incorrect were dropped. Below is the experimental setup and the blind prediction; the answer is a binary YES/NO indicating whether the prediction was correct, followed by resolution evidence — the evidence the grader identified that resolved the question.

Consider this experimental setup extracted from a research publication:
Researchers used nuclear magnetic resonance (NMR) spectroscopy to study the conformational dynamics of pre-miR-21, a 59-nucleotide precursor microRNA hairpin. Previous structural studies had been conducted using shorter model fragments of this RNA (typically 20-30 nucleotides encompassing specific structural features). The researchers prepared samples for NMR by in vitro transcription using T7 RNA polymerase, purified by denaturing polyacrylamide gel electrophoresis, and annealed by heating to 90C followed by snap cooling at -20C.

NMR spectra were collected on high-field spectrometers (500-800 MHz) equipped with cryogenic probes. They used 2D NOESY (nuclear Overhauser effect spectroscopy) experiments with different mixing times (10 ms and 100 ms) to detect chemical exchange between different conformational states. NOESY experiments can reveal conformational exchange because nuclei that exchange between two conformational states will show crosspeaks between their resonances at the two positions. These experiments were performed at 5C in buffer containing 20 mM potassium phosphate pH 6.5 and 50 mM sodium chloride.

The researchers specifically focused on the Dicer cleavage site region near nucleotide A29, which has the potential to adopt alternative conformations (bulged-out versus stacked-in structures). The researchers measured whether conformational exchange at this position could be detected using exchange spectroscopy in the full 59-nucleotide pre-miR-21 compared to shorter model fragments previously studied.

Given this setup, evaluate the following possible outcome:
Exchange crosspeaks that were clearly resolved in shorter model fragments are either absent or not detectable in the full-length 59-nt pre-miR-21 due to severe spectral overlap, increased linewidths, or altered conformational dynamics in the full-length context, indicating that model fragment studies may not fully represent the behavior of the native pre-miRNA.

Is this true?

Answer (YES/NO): NO